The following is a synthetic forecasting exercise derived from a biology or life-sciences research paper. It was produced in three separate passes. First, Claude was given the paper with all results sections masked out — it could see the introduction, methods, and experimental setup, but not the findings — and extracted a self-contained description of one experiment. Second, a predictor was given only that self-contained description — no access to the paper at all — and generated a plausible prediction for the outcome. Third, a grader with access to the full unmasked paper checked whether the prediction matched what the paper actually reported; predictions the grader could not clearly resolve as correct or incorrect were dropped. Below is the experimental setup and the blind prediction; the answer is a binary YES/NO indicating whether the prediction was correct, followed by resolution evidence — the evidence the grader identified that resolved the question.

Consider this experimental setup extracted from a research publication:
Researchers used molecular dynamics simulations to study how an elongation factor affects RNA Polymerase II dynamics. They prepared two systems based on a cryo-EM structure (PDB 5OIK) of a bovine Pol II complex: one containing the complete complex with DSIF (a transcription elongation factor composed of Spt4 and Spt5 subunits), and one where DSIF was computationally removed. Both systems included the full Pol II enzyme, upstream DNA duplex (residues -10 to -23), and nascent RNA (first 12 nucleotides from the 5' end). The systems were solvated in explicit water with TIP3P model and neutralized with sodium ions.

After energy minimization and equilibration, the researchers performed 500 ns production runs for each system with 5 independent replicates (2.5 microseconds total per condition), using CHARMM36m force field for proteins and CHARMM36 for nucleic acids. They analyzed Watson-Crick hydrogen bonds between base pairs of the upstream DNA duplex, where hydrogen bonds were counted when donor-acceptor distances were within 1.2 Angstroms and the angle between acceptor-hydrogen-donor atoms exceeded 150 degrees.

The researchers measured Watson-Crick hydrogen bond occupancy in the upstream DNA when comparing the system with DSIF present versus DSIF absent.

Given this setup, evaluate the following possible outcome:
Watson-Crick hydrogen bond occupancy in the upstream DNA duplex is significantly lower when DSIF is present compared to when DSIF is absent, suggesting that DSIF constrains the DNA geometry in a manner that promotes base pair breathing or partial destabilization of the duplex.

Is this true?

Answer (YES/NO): NO